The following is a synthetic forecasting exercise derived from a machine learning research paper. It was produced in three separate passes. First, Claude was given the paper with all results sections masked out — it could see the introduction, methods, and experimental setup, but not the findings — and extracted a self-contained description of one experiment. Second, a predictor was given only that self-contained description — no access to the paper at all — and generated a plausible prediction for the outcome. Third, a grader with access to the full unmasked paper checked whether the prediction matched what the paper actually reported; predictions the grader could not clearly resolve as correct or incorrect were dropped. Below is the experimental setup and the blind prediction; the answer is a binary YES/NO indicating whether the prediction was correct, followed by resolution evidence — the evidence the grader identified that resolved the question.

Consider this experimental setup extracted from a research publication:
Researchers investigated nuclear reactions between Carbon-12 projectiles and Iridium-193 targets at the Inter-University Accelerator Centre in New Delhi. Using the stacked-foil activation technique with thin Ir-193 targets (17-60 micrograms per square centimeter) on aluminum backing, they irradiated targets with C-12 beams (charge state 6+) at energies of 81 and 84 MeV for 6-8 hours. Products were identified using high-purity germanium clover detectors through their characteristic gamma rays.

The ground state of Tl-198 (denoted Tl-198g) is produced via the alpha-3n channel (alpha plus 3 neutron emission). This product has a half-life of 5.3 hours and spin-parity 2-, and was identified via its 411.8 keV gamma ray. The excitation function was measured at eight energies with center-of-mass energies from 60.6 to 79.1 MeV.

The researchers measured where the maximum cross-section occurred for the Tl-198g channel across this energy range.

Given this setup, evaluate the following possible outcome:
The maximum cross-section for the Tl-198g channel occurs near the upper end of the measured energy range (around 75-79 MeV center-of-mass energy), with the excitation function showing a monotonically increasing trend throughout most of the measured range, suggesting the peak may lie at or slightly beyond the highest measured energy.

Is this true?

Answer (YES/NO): NO